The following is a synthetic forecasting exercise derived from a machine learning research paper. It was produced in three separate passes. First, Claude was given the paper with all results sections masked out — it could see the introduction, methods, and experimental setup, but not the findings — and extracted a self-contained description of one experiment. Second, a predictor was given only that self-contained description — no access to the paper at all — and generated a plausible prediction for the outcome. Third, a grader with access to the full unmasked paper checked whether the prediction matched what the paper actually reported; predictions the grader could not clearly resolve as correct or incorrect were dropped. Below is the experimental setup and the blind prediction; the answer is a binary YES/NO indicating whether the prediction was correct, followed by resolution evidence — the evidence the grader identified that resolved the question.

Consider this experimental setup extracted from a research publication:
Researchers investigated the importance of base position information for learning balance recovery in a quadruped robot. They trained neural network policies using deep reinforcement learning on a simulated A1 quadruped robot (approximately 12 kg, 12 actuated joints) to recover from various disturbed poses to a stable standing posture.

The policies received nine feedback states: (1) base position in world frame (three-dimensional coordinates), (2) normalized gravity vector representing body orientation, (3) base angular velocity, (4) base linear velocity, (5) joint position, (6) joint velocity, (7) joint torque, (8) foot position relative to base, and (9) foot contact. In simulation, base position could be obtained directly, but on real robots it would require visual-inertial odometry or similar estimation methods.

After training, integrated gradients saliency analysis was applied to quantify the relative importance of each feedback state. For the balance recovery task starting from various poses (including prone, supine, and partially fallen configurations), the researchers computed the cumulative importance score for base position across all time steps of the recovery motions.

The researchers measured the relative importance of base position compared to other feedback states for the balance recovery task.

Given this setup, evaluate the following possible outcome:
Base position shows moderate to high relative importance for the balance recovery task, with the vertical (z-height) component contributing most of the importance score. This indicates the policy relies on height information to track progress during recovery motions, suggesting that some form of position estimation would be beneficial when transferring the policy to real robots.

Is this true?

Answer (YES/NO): NO